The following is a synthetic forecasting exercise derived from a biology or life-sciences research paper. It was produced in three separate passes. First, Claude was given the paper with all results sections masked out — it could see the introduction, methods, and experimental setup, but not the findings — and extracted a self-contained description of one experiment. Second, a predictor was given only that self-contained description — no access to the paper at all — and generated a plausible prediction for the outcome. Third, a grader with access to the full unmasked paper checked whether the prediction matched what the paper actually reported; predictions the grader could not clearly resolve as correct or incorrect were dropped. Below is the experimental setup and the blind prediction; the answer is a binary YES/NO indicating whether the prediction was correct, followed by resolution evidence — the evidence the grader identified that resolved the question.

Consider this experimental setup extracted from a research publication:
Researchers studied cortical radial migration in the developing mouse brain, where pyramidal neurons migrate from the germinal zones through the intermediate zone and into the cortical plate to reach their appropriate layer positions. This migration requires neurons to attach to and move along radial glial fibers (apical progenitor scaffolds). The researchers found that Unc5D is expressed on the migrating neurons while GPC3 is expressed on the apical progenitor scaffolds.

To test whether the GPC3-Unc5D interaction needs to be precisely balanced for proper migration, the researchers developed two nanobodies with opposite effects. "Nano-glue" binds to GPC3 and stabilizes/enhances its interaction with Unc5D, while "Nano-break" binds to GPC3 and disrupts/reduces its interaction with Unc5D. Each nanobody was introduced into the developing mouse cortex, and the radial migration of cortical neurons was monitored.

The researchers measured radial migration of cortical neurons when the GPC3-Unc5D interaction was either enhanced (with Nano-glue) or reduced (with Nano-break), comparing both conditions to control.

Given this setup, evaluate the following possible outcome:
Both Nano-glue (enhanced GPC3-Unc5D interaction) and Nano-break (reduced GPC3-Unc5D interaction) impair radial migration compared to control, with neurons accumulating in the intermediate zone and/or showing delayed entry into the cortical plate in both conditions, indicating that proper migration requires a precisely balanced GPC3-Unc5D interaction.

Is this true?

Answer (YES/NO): YES